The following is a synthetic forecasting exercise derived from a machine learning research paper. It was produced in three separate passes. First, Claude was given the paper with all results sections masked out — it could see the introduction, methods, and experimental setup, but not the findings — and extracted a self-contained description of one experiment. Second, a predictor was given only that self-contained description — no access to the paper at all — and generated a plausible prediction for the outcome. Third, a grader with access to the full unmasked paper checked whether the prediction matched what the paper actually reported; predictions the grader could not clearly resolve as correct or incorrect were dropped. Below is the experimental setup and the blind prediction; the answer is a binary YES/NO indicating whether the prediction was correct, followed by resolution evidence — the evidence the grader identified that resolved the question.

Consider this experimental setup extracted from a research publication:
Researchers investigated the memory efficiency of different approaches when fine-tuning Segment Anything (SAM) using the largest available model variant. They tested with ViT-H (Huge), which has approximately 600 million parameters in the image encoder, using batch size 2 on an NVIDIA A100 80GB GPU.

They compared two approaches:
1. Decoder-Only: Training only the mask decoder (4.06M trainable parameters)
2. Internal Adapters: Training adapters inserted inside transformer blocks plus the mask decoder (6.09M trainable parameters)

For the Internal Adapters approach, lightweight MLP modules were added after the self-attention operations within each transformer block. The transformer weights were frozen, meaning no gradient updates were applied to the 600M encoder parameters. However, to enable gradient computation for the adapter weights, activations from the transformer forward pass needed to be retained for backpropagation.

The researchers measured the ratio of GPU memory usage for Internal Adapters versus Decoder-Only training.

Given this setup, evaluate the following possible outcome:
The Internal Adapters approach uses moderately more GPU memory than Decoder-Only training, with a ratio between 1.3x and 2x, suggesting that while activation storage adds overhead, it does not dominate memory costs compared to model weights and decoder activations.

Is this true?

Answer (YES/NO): NO